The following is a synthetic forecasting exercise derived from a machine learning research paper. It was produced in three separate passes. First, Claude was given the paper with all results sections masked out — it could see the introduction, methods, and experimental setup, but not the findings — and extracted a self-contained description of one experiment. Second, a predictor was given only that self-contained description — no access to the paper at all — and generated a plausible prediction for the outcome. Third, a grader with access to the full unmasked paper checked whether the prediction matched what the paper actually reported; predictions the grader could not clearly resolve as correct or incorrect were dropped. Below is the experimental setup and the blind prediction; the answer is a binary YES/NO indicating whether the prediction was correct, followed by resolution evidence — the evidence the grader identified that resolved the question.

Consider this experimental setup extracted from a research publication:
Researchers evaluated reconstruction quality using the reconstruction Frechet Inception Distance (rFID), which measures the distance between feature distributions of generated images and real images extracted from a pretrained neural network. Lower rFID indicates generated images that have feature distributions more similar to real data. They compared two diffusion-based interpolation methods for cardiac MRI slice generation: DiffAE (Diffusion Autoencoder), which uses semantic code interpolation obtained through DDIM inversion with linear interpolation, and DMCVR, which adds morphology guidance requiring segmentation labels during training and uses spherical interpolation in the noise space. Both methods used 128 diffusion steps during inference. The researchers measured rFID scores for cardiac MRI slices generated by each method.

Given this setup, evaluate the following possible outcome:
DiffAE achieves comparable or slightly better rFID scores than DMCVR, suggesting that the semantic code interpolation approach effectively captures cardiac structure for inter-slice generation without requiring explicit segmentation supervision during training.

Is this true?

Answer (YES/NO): NO